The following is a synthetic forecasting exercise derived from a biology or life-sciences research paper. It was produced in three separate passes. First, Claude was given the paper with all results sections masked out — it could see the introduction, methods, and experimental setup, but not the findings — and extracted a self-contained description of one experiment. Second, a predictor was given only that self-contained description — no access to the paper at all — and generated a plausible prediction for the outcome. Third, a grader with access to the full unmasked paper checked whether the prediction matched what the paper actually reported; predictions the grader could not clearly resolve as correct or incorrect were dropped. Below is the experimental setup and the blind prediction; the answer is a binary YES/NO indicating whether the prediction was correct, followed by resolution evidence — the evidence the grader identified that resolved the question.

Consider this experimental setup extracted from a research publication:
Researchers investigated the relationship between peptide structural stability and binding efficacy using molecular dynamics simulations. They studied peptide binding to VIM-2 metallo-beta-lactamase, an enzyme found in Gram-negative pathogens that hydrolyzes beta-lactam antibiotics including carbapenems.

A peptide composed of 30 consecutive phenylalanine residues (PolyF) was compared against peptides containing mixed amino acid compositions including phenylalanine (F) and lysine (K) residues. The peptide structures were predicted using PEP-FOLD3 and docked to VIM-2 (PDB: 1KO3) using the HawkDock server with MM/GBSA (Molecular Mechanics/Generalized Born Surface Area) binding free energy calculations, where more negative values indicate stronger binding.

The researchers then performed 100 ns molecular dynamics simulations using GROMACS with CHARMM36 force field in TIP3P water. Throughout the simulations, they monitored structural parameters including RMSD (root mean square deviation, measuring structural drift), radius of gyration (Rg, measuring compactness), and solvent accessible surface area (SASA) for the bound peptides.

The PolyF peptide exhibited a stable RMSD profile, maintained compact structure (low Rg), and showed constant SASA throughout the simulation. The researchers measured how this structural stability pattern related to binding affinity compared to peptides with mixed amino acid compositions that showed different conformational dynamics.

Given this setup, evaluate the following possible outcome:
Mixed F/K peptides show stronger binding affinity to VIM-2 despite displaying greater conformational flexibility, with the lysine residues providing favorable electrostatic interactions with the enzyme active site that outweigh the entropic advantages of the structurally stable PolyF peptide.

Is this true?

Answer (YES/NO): NO